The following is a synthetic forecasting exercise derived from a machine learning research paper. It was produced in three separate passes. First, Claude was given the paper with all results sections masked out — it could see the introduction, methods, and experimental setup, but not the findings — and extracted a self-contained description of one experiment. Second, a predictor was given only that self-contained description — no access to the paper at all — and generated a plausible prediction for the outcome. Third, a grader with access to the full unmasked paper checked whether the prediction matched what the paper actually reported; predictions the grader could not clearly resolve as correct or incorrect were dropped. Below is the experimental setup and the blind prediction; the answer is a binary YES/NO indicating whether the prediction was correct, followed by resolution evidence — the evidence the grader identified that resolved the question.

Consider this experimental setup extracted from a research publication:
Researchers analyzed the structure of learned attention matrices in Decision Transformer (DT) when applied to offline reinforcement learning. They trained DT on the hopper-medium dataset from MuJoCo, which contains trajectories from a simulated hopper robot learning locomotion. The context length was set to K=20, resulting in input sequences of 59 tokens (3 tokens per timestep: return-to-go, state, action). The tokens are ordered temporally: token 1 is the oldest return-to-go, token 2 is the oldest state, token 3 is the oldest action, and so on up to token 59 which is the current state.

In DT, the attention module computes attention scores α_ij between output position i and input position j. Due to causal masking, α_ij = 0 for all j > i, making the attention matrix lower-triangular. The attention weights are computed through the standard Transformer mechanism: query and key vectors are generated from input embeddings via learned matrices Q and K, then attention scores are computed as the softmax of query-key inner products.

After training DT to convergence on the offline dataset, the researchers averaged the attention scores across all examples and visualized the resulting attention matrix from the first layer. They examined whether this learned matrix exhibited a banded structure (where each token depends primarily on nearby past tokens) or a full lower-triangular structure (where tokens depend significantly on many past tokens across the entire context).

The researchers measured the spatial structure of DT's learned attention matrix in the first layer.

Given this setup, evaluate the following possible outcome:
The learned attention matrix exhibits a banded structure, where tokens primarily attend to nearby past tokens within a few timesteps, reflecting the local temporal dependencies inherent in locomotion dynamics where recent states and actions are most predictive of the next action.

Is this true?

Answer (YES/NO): NO